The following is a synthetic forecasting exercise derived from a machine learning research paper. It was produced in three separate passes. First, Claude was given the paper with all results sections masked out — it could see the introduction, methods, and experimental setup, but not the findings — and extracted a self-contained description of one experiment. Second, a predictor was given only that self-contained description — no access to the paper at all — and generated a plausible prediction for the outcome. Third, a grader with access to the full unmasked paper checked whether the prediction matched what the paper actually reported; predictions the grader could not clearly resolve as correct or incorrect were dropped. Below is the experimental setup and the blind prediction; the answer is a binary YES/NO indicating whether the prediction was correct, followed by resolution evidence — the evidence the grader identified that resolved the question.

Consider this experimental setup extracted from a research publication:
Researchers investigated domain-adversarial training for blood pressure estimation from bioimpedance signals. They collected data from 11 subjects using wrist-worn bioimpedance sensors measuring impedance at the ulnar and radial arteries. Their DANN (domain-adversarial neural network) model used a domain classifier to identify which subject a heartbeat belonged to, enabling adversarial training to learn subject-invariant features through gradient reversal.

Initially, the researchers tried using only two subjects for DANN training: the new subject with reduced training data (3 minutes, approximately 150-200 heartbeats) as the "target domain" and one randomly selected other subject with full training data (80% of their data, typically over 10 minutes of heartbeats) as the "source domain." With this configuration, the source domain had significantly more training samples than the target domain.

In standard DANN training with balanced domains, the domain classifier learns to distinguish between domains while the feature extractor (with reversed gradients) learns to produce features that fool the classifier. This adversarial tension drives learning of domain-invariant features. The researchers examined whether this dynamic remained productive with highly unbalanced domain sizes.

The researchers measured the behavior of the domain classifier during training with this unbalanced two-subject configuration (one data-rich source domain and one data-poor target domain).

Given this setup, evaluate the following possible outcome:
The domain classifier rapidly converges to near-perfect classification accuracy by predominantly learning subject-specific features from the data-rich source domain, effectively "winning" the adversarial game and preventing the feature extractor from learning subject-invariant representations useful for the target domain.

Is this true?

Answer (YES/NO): NO